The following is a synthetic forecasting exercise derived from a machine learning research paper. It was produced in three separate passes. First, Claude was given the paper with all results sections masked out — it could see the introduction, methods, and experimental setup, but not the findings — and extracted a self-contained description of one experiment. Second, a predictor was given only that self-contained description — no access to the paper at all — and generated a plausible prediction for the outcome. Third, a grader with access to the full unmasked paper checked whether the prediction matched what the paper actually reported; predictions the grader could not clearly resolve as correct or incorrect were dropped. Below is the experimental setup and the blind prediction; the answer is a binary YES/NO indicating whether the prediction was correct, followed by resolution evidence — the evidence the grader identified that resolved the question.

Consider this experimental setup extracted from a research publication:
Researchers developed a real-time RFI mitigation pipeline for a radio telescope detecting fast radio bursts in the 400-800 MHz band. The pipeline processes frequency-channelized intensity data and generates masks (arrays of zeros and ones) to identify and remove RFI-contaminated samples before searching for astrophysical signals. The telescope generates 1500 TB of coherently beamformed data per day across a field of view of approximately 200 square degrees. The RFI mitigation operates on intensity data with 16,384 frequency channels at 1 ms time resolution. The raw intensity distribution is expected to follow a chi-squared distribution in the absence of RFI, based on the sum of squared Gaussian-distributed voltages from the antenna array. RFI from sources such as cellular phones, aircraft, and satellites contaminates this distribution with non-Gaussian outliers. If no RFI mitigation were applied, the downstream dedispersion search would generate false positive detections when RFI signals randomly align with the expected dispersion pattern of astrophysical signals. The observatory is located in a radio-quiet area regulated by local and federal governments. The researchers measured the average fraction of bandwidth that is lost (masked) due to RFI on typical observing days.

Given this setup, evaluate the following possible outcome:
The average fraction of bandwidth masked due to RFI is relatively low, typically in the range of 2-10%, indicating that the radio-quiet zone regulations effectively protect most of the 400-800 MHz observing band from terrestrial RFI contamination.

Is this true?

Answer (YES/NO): NO